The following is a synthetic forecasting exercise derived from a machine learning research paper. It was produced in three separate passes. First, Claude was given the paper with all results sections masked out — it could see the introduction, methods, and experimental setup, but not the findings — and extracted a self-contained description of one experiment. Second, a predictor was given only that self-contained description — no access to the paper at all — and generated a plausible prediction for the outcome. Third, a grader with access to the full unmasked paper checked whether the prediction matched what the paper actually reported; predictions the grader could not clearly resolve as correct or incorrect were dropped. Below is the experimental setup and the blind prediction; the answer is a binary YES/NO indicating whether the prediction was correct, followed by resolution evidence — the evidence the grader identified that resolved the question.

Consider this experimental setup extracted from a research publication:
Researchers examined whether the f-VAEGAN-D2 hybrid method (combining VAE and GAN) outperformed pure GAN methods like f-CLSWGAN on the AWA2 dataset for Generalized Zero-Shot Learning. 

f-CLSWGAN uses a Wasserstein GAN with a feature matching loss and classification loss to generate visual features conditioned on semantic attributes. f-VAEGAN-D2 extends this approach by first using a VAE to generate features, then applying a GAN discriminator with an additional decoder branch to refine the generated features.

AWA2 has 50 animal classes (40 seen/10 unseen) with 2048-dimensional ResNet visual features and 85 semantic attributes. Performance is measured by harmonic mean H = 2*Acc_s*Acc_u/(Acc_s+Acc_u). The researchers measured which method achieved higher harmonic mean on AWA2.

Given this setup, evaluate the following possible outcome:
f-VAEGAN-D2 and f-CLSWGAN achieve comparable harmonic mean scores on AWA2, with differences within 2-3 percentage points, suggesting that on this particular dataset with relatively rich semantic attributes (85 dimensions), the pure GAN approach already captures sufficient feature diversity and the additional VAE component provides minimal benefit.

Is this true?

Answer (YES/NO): NO